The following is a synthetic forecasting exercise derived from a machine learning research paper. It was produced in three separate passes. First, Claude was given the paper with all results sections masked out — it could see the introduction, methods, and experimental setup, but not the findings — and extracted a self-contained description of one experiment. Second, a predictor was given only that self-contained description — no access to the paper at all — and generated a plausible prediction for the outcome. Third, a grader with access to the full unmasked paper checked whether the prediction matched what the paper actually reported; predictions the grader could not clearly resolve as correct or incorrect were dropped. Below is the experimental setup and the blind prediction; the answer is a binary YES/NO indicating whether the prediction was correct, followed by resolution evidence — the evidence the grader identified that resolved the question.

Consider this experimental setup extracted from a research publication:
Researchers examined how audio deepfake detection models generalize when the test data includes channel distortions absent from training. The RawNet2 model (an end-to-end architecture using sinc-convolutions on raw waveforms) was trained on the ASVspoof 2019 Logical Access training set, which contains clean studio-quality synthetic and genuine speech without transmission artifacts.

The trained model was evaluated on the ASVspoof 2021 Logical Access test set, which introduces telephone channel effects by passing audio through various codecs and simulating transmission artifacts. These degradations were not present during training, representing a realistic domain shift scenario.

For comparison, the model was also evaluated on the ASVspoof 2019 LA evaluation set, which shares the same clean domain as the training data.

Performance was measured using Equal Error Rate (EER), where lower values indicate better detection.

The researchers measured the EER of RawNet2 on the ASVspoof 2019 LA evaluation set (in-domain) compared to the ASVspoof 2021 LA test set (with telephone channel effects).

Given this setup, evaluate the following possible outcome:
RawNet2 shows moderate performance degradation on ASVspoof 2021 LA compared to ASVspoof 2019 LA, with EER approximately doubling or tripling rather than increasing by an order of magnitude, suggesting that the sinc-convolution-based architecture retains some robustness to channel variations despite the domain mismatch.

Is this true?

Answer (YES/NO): NO